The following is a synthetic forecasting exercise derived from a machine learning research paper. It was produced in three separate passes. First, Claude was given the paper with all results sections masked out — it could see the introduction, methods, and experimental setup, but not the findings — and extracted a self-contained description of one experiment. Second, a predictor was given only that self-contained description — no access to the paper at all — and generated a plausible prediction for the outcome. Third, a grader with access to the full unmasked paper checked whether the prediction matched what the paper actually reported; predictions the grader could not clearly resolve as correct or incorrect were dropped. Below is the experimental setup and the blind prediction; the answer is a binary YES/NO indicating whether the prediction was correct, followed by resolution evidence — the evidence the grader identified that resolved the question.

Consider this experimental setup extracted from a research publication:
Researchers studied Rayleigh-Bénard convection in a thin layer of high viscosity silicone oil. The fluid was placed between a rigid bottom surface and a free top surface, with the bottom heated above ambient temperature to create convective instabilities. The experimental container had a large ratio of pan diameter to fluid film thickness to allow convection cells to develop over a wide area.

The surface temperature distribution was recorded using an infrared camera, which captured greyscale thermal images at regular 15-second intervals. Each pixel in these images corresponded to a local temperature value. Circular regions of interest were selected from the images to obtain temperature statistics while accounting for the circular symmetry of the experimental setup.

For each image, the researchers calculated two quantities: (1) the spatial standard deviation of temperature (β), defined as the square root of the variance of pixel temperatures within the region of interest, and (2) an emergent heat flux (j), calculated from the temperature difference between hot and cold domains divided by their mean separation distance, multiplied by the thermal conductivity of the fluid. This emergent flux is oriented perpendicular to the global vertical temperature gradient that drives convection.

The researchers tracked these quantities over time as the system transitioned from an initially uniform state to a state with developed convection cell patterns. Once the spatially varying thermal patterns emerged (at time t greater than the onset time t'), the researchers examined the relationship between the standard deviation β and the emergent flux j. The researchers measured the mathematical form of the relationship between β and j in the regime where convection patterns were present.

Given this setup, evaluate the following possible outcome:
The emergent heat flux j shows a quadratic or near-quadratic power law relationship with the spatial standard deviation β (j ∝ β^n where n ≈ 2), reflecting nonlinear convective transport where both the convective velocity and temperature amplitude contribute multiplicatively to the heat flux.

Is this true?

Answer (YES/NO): NO